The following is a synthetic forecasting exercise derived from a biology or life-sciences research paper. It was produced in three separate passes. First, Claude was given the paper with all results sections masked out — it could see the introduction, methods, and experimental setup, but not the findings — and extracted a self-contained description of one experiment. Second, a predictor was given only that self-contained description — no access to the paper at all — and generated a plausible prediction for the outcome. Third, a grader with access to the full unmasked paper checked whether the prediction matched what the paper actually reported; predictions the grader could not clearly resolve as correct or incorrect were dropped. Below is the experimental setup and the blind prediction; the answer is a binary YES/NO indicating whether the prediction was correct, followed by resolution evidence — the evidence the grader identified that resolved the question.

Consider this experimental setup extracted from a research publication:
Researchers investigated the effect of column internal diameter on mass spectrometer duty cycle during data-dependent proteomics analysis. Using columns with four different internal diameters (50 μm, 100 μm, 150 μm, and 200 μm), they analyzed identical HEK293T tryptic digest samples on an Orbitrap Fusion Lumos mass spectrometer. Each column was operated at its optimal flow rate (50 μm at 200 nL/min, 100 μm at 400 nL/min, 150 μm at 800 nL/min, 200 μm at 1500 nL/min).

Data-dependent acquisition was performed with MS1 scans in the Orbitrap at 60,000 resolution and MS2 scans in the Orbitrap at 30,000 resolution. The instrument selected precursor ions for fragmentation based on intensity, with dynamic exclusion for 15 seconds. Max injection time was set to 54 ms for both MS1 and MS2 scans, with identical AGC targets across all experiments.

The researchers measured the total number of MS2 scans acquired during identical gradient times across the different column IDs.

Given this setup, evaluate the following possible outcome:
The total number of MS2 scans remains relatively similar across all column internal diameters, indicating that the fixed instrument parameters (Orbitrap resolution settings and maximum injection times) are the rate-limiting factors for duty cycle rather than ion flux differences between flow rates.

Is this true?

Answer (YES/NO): NO